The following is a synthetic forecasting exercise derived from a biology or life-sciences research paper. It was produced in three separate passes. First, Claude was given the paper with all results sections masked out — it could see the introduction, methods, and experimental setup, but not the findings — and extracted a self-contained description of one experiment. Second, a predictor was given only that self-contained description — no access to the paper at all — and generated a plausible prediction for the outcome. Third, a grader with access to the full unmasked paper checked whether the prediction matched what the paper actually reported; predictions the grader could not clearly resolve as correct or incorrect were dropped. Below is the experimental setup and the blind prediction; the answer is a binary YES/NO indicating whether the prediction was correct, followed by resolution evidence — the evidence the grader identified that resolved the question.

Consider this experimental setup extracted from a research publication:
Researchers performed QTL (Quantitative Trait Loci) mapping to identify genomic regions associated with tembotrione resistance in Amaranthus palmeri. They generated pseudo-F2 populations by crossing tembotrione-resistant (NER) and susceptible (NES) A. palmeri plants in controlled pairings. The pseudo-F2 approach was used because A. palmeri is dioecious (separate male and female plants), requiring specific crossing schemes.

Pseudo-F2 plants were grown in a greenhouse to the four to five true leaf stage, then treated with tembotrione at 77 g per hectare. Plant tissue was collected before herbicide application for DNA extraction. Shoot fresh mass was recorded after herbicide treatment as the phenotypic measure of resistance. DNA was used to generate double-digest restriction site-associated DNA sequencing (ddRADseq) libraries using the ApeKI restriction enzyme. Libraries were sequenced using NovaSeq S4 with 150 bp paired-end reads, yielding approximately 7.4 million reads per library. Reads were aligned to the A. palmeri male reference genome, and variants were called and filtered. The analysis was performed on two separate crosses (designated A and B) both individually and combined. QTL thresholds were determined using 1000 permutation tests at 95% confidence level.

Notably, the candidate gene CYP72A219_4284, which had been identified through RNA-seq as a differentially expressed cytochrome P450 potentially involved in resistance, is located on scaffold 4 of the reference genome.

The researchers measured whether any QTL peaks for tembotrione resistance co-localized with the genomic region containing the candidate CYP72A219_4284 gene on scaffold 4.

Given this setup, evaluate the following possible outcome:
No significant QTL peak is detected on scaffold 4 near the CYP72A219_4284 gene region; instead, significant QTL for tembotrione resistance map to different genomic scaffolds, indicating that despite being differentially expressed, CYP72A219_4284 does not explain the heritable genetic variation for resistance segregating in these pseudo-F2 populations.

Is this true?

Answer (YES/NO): NO